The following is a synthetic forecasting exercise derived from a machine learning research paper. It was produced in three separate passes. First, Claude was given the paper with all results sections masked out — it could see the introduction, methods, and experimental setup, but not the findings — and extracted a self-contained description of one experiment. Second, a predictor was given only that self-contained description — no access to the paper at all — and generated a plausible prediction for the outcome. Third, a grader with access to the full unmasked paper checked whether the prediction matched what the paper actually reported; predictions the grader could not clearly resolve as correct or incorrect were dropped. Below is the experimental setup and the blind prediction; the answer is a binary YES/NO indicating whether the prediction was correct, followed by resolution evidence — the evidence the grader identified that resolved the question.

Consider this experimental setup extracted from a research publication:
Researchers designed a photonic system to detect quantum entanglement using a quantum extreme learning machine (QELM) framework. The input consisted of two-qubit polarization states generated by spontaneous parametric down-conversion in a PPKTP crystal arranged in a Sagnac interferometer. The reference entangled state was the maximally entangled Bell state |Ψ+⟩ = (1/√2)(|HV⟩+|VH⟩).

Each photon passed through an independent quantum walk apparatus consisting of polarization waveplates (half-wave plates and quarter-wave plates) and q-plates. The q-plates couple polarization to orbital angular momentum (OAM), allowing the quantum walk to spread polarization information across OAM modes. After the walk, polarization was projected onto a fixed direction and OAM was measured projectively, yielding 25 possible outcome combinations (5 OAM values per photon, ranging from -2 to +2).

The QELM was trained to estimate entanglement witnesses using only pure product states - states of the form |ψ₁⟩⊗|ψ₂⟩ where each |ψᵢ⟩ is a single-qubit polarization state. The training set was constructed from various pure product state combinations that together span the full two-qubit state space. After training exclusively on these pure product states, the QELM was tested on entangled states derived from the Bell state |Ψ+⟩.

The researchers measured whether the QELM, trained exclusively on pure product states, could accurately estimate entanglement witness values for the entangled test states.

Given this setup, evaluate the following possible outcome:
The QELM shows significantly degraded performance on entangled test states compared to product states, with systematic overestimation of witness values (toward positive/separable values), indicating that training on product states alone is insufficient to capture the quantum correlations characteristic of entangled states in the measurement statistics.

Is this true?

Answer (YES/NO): NO